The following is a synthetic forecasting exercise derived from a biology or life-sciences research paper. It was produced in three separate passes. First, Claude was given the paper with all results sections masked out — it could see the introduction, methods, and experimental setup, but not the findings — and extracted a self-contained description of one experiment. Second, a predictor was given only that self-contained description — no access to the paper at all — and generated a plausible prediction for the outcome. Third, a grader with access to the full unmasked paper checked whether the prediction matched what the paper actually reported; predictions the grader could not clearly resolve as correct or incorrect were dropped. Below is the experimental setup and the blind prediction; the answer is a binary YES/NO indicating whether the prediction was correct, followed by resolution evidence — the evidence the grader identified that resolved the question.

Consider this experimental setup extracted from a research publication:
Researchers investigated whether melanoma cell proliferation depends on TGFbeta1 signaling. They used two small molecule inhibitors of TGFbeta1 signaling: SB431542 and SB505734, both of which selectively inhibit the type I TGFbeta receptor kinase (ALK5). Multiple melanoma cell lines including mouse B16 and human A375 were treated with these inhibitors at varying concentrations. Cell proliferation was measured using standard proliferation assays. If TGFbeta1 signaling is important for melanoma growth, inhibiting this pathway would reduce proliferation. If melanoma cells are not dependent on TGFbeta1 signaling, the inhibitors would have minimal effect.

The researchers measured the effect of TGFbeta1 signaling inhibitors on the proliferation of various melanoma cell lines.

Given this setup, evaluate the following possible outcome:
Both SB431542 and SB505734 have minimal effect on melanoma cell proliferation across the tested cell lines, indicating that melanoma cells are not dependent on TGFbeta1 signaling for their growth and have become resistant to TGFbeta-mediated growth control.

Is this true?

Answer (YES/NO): NO